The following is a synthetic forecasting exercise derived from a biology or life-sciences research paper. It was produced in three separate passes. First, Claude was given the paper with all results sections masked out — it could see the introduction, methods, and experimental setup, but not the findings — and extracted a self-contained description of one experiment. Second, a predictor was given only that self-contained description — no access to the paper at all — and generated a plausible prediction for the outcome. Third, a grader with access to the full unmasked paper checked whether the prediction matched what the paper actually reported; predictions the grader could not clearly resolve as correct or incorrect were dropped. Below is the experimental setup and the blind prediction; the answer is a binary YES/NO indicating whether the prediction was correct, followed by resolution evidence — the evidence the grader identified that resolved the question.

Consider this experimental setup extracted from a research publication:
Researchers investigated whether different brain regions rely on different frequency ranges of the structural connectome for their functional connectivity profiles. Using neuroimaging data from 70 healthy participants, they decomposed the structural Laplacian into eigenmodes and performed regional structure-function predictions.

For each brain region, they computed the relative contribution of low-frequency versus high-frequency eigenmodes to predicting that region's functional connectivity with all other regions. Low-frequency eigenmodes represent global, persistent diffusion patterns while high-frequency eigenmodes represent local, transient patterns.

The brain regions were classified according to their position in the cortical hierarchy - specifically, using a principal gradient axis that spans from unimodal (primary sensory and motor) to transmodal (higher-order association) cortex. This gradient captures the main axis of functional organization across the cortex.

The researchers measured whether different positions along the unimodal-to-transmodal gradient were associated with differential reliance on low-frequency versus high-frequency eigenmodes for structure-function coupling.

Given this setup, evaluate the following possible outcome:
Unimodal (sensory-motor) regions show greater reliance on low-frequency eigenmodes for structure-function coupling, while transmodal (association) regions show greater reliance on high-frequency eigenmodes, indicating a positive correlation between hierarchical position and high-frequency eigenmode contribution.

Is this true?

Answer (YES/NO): YES